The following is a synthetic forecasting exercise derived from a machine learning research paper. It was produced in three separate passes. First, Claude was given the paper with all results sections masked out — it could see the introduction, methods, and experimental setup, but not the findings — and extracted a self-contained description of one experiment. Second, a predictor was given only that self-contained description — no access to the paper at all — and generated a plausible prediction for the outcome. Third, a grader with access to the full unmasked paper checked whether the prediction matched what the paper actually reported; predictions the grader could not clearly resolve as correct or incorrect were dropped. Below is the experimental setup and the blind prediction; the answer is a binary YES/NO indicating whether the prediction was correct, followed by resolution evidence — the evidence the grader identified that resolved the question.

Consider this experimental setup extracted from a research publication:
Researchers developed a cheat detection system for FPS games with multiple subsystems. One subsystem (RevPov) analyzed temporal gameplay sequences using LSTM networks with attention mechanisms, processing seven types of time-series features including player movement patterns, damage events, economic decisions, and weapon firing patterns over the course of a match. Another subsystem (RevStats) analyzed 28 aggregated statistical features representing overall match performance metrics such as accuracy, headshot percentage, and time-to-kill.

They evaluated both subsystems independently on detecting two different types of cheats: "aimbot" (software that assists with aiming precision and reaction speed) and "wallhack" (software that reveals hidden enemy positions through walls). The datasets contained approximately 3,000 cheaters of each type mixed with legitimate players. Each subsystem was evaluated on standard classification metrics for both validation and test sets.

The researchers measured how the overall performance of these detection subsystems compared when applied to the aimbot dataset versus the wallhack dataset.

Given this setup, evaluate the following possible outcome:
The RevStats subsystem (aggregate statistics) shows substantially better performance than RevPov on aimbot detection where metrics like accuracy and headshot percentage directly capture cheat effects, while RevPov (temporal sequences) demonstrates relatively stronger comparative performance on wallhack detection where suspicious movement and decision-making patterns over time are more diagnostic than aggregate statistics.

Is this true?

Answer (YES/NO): NO